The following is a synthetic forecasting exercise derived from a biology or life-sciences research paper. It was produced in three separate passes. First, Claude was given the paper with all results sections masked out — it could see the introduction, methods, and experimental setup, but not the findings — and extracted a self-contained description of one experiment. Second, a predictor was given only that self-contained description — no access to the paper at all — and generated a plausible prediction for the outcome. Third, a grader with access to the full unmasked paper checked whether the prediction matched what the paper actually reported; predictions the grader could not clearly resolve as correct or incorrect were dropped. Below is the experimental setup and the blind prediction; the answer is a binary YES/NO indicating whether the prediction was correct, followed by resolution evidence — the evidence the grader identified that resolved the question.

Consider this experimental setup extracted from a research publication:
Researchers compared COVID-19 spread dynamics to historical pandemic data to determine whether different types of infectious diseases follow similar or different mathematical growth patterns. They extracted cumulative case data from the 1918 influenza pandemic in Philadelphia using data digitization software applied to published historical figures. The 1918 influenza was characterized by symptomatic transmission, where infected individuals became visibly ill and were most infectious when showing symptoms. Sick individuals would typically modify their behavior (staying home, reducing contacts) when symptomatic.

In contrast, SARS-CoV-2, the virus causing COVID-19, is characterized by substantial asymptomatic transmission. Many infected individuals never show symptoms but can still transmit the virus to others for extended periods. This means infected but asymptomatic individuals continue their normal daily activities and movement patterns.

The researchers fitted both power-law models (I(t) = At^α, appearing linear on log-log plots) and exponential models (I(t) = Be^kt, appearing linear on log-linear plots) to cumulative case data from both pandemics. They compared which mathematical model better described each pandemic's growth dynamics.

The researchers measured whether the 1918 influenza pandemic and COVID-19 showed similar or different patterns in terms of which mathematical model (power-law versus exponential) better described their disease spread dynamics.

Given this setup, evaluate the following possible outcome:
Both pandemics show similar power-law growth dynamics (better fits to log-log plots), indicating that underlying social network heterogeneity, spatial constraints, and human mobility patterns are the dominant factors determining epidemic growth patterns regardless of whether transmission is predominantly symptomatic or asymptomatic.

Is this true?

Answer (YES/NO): NO